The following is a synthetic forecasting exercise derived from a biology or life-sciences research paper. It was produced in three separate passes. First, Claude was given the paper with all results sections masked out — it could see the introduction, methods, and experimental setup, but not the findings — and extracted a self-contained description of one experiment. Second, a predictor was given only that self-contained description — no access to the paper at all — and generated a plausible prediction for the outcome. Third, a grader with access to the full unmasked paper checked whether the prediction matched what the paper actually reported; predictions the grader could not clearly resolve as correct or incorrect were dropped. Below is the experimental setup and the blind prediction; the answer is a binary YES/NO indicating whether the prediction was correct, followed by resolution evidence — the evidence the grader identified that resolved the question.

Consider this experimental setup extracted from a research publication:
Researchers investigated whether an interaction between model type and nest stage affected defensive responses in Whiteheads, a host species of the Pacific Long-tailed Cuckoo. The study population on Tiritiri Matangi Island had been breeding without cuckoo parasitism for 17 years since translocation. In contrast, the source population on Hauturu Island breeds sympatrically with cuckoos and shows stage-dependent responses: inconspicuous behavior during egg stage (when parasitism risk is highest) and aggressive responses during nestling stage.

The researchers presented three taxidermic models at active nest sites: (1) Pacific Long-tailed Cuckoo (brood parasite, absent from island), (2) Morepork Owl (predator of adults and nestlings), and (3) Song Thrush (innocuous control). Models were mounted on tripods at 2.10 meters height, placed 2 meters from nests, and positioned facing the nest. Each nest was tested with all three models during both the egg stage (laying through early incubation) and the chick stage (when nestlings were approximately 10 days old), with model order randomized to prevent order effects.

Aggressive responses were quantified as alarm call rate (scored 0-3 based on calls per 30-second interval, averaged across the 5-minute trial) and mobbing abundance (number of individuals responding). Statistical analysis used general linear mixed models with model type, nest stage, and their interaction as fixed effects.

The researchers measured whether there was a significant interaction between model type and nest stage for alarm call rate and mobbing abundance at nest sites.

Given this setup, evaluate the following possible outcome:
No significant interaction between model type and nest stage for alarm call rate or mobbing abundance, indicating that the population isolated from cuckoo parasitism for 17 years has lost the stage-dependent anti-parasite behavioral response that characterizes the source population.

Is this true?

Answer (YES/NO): YES